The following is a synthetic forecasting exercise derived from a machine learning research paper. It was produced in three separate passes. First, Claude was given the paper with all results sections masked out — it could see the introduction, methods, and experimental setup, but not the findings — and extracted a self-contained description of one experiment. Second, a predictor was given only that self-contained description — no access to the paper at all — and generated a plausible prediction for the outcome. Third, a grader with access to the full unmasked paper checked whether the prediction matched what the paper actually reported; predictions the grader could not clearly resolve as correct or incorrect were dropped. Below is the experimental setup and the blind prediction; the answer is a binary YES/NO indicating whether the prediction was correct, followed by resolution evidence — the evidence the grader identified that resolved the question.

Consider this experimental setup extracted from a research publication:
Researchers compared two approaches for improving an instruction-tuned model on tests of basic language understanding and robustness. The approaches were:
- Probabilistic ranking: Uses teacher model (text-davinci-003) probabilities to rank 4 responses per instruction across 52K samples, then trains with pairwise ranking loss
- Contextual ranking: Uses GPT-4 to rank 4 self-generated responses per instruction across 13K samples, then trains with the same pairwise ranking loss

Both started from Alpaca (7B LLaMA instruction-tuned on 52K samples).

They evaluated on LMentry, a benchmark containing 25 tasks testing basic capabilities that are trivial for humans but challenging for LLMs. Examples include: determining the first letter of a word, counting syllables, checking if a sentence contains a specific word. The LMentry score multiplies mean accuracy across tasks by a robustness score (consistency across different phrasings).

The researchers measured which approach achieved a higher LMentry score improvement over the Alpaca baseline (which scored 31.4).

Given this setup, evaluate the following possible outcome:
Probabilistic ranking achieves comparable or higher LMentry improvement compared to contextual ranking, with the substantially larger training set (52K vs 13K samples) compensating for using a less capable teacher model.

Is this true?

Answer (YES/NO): YES